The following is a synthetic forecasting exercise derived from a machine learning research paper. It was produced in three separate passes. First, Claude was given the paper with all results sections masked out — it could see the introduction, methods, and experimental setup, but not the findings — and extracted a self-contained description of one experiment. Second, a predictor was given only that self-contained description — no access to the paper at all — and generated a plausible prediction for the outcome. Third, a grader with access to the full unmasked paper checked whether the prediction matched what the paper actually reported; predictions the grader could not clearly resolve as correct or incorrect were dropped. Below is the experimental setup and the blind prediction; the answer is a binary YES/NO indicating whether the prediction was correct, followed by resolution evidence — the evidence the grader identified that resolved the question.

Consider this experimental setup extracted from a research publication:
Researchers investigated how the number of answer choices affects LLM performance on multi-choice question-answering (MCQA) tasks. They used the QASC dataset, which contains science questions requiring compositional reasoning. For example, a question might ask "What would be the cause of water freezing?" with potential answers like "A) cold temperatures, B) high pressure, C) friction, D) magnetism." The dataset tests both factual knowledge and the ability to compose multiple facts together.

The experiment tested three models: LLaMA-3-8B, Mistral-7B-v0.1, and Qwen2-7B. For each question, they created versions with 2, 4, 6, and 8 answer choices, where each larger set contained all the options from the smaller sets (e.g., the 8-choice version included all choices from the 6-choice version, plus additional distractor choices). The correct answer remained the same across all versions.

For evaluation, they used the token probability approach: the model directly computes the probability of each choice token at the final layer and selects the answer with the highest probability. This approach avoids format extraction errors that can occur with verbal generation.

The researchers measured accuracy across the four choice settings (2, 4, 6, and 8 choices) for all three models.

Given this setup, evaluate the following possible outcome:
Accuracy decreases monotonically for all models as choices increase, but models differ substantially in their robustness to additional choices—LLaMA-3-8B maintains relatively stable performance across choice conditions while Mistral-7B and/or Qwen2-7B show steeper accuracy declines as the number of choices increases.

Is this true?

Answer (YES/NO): NO